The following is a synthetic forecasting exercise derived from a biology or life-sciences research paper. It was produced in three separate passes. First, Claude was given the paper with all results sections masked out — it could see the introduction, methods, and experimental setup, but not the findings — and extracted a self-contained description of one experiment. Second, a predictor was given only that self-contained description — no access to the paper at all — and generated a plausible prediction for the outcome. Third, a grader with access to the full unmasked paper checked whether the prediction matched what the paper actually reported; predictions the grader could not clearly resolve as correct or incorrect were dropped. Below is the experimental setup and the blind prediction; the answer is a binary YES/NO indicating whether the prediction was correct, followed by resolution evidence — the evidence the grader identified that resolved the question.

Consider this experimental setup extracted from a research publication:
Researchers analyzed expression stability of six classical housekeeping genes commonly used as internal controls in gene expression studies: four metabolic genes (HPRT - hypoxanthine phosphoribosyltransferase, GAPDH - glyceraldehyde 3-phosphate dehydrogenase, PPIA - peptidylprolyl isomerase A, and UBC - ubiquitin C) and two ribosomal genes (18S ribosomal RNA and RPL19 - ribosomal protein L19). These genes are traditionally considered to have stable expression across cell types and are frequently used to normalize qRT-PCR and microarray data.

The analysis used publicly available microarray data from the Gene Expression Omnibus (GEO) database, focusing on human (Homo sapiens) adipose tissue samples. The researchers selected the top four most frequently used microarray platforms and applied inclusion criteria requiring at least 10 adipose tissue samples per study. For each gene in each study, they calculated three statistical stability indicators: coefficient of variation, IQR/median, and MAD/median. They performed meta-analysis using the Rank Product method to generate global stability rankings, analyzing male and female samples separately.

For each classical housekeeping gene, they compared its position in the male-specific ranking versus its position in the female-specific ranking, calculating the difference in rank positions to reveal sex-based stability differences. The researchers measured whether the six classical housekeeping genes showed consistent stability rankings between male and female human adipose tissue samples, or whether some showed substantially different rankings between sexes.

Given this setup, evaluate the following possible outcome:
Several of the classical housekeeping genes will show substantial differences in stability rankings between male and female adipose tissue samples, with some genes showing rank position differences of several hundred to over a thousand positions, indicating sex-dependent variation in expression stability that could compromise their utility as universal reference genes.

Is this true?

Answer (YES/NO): NO